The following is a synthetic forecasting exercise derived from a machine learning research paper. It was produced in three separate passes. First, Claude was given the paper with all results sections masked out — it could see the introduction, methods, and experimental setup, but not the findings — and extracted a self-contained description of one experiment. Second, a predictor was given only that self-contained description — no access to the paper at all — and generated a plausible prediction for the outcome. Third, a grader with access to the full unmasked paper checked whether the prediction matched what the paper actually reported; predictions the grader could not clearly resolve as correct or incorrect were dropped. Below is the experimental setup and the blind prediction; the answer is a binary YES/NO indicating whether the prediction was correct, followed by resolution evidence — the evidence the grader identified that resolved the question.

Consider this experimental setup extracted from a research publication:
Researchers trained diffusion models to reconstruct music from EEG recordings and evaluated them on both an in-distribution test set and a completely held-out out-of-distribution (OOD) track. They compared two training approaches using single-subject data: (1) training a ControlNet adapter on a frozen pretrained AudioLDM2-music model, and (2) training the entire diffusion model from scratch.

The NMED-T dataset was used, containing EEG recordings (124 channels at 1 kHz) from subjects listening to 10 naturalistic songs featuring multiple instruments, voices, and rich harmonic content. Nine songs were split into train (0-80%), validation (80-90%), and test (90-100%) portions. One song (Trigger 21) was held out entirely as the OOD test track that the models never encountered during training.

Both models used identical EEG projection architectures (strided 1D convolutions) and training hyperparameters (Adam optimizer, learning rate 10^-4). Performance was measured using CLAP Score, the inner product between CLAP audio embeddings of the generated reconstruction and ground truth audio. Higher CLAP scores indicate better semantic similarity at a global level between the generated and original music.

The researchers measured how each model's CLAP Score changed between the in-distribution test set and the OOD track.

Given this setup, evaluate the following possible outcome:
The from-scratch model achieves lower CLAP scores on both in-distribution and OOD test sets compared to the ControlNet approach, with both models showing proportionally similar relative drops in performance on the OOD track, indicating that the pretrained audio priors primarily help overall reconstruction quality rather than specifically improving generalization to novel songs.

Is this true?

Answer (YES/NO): NO